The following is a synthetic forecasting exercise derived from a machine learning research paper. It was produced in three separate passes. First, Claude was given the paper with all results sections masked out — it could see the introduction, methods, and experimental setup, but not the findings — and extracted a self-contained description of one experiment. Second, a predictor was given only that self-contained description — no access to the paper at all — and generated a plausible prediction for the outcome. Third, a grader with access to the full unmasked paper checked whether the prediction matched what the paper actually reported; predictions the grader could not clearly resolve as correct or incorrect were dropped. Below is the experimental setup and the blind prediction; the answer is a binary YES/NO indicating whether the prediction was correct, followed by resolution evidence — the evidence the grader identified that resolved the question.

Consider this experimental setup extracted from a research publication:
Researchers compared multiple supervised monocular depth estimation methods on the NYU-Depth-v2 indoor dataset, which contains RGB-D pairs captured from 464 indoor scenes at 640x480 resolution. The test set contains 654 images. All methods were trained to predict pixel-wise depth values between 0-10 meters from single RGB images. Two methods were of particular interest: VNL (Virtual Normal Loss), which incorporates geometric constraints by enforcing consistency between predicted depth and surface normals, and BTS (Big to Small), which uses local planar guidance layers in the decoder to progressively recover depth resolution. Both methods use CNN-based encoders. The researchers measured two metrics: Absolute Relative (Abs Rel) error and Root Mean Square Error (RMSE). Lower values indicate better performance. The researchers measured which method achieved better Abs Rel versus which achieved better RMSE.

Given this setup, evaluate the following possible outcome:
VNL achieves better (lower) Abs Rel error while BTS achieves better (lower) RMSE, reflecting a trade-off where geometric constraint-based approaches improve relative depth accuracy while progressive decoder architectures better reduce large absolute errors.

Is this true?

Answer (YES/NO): YES